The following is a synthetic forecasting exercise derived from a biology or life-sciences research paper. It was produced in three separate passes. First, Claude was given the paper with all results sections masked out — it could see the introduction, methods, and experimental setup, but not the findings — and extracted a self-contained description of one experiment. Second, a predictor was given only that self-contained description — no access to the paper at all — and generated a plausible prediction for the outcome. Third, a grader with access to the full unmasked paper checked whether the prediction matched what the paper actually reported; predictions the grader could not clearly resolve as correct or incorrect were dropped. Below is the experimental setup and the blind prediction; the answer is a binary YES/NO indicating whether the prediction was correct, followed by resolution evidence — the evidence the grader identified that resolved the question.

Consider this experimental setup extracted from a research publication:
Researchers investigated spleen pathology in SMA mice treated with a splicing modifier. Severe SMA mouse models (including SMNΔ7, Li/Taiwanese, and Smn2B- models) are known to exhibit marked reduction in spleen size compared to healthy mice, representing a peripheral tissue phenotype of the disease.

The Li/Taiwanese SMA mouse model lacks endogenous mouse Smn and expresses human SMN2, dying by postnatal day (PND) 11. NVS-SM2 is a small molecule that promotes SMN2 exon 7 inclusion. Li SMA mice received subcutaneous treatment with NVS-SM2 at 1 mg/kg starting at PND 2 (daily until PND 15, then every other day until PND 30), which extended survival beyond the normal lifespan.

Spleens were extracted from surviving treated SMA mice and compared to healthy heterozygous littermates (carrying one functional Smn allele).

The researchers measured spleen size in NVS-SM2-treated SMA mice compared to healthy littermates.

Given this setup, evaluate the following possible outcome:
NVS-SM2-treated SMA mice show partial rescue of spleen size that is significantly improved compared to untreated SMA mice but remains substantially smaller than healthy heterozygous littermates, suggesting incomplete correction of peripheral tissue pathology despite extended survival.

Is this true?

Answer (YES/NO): NO